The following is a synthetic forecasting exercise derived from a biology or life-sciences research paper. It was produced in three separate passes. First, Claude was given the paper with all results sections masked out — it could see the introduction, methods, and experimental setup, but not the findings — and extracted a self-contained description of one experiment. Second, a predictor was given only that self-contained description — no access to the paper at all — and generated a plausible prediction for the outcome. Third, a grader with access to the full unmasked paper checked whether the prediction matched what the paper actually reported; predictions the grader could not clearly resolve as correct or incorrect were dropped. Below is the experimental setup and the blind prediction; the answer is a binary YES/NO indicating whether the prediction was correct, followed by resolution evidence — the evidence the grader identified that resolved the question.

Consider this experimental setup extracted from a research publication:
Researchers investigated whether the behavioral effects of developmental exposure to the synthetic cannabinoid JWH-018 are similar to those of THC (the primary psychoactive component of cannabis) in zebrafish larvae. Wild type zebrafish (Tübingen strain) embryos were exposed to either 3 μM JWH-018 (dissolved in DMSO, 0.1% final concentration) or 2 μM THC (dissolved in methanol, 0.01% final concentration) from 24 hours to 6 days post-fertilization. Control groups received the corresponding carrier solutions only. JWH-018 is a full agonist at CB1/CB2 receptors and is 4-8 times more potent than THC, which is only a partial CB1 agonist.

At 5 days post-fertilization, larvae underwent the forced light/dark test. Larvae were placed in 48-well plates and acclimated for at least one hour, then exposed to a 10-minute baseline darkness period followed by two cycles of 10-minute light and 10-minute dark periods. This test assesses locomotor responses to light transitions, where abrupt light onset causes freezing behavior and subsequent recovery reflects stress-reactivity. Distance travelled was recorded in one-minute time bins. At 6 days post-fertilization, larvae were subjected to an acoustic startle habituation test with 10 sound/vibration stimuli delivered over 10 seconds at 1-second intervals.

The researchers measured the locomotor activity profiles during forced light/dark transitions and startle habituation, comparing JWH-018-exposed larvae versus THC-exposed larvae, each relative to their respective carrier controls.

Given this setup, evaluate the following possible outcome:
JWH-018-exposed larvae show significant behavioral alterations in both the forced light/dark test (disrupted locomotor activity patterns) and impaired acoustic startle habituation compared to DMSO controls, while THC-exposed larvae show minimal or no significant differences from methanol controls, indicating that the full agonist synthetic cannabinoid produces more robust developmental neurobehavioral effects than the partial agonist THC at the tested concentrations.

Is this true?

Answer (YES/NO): NO